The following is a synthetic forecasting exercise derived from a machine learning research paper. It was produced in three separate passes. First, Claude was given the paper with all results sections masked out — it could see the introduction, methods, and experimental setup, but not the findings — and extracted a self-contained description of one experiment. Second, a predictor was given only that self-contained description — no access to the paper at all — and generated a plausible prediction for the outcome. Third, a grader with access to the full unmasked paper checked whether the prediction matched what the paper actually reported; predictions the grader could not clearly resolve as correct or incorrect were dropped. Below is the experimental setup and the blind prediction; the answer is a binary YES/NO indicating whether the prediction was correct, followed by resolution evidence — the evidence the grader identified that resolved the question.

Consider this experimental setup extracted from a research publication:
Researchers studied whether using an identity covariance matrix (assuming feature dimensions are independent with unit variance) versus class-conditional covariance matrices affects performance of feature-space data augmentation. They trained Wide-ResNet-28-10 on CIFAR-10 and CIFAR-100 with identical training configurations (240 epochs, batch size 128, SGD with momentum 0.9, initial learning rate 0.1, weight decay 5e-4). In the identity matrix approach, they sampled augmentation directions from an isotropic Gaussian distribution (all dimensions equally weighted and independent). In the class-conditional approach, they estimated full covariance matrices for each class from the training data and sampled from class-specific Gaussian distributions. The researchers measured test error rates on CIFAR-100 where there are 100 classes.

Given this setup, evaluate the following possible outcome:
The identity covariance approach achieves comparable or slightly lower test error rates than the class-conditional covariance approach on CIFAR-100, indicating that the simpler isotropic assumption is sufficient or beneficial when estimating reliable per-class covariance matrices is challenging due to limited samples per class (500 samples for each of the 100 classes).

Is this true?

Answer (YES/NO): NO